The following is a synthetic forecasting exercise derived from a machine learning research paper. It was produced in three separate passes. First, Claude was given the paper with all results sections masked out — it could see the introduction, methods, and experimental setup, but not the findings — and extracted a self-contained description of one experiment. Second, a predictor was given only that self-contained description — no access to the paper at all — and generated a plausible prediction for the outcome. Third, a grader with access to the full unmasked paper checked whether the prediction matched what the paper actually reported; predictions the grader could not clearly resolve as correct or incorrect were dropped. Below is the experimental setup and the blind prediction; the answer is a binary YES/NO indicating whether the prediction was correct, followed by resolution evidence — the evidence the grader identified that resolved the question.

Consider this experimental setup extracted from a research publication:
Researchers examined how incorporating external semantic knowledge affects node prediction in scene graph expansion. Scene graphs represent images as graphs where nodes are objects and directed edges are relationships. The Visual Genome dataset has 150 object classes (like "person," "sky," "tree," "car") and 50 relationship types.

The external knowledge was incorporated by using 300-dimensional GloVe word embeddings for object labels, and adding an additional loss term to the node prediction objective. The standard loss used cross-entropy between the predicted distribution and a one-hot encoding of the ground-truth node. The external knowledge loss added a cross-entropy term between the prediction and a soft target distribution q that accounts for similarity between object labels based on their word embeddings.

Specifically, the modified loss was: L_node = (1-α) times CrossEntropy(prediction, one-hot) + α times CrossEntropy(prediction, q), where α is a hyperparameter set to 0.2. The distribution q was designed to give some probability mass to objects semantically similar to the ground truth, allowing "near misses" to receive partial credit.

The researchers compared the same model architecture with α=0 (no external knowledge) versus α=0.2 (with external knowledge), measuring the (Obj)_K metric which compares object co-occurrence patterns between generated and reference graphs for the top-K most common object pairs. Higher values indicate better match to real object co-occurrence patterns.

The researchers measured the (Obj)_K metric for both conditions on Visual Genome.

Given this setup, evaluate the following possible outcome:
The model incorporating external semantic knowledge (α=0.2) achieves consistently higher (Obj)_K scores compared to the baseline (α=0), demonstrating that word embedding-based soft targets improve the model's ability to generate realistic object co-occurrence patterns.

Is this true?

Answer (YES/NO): YES